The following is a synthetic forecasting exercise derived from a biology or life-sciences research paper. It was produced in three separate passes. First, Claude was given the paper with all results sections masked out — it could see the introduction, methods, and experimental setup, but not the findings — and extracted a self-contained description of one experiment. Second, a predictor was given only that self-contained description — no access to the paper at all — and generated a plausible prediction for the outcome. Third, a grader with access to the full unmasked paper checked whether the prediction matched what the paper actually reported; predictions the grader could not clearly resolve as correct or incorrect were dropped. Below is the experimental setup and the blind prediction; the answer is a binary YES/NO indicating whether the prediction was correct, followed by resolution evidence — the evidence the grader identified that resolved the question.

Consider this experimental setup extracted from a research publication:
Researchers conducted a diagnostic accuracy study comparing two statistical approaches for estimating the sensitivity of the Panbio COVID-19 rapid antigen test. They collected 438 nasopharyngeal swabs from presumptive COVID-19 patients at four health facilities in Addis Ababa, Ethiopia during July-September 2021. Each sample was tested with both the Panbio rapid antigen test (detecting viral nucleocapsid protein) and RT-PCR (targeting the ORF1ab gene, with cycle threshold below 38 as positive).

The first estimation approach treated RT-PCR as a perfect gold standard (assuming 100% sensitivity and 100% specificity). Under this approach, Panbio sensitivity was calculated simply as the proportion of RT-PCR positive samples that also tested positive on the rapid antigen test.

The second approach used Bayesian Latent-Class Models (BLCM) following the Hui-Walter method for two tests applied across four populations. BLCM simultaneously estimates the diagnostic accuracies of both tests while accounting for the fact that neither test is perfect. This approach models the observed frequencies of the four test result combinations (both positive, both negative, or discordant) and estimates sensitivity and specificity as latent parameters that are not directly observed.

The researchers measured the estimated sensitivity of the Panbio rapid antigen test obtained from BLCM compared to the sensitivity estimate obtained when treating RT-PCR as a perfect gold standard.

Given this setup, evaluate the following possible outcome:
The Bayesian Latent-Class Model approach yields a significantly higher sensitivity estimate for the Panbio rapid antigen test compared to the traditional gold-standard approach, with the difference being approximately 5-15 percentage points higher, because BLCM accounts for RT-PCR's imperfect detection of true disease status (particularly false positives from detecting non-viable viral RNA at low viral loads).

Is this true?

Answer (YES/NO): NO